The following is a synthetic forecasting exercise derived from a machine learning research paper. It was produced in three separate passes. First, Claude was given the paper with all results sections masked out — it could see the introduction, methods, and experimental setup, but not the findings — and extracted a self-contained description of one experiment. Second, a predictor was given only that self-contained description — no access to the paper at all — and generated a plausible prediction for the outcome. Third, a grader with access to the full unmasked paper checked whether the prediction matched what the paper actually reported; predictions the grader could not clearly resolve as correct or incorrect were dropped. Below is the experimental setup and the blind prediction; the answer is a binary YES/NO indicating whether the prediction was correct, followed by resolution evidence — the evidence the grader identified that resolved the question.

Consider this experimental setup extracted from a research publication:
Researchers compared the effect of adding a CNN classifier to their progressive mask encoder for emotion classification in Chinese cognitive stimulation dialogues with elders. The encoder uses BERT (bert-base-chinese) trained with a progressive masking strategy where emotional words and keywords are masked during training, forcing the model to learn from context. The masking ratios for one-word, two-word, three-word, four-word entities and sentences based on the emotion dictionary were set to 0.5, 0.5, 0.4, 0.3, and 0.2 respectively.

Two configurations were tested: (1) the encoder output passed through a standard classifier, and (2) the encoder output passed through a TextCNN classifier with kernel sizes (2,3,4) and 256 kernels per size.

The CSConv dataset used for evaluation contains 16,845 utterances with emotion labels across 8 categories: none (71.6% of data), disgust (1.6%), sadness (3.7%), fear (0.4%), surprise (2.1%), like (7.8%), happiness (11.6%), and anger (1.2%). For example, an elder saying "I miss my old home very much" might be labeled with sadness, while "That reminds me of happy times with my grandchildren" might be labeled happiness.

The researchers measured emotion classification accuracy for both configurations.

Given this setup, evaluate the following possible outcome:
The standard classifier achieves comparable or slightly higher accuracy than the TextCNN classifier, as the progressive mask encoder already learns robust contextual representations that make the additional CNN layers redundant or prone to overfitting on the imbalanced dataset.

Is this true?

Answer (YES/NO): NO